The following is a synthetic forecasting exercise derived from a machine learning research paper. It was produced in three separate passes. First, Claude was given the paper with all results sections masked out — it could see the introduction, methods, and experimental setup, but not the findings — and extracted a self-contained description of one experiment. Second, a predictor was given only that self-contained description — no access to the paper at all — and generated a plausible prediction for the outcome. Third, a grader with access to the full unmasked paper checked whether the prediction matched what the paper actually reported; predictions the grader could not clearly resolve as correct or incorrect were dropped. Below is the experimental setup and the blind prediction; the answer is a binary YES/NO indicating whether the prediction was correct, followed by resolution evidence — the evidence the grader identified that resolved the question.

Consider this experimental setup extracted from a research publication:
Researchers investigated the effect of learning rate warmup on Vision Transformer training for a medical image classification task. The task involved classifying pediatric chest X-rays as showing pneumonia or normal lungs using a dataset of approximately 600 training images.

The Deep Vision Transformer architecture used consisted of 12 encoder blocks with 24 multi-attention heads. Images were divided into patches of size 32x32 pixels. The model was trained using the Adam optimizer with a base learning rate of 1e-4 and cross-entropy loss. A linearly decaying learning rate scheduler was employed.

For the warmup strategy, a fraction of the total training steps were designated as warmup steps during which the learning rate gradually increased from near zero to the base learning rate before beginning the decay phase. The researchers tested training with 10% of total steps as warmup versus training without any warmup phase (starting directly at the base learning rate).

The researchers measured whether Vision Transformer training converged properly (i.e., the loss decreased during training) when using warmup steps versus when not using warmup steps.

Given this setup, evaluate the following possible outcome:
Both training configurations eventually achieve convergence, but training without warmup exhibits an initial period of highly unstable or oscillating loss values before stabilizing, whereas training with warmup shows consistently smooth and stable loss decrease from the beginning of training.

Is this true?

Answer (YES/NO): NO